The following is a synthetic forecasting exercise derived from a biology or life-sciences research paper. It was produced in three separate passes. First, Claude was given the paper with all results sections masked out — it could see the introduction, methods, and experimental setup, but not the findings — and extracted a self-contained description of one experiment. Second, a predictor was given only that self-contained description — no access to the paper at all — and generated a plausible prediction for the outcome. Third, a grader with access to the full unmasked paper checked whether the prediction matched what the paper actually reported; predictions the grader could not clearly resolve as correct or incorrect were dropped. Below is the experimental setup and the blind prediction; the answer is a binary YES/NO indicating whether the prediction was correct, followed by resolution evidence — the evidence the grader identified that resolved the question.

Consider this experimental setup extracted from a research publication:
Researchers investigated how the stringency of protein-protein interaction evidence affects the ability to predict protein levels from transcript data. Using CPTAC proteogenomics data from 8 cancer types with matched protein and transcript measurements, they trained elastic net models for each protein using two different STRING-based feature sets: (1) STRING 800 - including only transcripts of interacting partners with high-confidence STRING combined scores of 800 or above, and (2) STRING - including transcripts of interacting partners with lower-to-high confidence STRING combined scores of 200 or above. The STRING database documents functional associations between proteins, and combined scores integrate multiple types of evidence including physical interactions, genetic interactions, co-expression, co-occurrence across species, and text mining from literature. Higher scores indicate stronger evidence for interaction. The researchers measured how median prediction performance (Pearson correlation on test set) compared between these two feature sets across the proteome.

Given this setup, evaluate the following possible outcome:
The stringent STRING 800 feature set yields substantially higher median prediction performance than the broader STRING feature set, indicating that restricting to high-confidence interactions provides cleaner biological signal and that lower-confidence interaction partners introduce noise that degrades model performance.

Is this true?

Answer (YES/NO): NO